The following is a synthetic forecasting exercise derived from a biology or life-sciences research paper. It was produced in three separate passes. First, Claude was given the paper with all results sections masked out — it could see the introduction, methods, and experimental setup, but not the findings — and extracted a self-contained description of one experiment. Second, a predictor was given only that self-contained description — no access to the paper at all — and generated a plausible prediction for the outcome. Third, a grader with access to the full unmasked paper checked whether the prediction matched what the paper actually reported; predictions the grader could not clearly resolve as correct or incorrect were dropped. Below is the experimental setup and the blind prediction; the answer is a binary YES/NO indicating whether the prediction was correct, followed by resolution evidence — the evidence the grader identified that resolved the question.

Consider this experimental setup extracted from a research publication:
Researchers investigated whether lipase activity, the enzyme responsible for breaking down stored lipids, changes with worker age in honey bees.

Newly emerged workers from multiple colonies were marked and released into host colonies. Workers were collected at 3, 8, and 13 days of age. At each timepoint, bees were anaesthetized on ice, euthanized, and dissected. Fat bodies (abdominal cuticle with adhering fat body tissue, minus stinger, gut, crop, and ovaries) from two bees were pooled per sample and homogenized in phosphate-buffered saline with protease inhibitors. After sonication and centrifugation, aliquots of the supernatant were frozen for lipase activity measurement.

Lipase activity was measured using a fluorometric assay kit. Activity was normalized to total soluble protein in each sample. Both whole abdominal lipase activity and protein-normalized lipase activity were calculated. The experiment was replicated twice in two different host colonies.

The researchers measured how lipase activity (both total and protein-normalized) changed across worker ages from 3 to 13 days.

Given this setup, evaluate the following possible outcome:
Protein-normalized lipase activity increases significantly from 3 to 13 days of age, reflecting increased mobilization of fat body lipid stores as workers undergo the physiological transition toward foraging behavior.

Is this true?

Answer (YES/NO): NO